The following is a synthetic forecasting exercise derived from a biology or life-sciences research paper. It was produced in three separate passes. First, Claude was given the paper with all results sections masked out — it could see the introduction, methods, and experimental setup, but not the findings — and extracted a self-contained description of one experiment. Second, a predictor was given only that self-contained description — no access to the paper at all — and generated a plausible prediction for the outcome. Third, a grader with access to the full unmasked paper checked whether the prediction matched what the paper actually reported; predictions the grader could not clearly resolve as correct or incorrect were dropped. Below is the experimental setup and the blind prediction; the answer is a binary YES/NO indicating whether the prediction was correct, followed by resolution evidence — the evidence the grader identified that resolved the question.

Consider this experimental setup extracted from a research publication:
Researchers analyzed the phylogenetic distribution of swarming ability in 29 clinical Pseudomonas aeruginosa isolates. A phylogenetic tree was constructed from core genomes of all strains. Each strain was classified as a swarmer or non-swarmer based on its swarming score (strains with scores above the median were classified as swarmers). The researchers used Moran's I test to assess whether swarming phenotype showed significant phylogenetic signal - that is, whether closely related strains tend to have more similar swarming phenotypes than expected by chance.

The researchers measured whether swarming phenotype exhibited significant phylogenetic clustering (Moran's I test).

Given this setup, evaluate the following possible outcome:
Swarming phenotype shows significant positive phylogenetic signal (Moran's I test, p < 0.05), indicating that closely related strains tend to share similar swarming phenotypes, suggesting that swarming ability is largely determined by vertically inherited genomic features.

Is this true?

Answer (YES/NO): NO